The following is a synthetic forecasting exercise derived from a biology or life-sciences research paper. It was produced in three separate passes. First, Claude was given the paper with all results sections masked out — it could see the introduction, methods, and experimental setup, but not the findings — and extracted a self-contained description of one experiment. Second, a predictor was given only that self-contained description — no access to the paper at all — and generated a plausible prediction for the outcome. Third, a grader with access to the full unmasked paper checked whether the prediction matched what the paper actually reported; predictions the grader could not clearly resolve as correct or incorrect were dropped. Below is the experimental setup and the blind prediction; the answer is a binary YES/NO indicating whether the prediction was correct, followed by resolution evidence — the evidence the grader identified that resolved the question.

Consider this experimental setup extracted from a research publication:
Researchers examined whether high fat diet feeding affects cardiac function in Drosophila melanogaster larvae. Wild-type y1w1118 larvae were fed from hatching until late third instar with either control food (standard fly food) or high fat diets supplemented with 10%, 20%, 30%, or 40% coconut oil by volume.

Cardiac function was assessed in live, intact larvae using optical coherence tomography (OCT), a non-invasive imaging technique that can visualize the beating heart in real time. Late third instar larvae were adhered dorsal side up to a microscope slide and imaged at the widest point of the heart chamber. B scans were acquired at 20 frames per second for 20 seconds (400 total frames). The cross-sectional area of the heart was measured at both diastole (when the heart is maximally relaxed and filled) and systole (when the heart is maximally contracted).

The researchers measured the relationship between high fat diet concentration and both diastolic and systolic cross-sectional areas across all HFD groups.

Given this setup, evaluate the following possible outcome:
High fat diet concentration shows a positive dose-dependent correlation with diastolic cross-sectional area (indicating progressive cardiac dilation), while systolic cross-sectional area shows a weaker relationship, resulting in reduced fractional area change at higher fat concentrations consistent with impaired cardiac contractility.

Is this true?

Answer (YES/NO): NO